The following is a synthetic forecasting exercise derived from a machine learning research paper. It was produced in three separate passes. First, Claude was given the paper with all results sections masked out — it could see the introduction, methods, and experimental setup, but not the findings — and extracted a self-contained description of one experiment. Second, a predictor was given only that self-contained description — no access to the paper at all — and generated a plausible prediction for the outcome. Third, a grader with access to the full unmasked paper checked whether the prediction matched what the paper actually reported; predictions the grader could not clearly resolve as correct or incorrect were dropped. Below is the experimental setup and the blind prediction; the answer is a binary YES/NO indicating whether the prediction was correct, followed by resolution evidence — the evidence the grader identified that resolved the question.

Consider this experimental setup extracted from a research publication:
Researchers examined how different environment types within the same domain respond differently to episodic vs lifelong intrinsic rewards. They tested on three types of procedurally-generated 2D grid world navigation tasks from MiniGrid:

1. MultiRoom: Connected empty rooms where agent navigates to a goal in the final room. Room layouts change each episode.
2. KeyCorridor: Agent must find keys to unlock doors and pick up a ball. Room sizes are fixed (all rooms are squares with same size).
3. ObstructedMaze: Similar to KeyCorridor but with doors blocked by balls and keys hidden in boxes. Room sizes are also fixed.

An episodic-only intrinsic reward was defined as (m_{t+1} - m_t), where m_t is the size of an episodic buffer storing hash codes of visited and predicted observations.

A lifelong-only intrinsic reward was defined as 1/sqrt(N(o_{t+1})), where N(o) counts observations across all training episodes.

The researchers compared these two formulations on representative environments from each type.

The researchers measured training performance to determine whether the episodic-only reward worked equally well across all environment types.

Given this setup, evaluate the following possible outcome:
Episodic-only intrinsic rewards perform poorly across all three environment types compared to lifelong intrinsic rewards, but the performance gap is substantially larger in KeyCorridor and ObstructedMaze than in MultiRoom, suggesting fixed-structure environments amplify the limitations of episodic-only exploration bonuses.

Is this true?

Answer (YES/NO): NO